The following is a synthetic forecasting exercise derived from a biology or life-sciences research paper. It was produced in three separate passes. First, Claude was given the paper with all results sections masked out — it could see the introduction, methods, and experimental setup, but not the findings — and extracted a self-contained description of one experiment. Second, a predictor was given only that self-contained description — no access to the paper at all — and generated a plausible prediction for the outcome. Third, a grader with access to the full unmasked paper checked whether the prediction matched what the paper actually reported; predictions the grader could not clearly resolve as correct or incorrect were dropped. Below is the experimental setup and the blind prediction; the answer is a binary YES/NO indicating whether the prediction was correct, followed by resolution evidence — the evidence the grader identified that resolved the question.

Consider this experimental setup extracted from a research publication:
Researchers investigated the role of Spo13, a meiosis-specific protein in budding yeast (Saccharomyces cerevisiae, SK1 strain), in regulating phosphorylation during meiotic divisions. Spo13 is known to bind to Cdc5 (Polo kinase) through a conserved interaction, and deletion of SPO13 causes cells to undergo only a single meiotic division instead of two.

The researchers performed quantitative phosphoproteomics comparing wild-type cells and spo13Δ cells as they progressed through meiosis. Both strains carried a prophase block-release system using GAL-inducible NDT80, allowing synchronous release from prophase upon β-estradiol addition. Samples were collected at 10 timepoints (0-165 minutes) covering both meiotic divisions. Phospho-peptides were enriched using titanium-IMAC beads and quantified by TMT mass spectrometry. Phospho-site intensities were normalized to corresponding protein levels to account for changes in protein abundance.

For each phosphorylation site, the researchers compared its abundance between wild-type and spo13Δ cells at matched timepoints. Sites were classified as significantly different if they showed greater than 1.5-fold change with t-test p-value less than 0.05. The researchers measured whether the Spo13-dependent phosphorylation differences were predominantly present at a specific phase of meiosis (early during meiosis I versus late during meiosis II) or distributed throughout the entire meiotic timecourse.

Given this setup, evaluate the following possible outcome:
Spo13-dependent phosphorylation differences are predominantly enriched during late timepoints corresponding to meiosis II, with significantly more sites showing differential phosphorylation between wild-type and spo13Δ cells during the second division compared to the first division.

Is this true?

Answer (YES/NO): NO